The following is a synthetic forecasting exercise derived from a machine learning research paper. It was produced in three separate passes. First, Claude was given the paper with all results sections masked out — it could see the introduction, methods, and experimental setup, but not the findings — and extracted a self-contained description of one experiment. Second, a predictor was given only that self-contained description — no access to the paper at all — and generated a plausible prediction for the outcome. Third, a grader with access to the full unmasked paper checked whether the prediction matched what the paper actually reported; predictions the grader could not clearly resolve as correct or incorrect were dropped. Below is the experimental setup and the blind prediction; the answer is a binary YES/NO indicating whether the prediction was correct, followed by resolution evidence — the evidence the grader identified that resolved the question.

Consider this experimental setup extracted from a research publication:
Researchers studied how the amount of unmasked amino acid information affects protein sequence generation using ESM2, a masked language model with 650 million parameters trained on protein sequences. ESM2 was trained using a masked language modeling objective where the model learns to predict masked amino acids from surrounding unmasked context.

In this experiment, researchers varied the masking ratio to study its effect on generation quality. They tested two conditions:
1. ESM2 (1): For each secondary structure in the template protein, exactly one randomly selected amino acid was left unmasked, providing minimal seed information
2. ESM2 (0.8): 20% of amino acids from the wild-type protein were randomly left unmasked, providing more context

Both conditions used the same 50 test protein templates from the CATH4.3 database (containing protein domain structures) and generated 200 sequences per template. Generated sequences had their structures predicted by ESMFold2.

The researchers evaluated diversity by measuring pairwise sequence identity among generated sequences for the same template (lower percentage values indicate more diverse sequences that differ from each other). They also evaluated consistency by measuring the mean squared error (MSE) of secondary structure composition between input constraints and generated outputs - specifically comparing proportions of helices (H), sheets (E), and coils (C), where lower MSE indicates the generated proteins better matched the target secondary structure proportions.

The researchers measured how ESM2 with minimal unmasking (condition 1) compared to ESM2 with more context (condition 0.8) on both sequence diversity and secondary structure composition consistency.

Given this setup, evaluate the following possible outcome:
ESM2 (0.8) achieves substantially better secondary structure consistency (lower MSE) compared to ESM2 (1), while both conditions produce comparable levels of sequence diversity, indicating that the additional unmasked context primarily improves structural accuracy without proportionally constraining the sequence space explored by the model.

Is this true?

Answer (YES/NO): NO